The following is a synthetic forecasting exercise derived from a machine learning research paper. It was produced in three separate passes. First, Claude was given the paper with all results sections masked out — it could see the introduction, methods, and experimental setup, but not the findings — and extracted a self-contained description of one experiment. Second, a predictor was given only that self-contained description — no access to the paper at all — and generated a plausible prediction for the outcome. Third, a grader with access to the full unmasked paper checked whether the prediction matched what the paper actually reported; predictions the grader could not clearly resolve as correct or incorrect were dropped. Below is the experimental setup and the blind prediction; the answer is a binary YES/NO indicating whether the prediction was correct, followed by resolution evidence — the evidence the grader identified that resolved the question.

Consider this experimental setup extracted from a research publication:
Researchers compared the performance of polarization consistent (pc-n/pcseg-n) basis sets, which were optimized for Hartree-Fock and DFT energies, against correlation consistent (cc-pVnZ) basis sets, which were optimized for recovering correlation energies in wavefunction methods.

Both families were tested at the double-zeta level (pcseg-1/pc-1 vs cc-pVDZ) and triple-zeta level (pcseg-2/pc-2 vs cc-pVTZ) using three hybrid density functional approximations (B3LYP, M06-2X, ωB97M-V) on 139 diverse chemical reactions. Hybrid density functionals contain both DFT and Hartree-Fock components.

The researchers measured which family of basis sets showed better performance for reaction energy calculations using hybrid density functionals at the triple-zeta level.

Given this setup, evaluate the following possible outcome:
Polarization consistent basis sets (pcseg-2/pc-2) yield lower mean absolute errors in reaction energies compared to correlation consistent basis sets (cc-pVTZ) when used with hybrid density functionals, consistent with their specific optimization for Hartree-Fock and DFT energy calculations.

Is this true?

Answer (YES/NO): YES